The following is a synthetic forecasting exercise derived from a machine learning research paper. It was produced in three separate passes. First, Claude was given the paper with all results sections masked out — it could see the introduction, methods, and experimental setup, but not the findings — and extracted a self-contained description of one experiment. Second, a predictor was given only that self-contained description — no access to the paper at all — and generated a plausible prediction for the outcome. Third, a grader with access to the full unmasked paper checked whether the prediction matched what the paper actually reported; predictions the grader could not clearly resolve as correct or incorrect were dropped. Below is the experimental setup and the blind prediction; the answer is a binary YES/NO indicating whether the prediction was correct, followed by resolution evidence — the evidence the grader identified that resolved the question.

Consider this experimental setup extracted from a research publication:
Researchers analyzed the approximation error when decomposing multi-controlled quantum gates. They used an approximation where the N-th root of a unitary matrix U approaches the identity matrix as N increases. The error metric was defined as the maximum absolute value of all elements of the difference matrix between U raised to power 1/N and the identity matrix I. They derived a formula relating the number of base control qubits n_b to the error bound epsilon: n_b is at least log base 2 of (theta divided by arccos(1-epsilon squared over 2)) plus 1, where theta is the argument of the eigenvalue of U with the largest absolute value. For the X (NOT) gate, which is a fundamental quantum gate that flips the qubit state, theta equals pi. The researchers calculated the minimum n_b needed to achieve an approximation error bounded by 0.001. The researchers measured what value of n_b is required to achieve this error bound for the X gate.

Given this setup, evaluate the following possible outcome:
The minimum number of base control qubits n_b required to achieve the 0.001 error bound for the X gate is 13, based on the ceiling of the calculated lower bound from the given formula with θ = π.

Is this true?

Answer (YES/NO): YES